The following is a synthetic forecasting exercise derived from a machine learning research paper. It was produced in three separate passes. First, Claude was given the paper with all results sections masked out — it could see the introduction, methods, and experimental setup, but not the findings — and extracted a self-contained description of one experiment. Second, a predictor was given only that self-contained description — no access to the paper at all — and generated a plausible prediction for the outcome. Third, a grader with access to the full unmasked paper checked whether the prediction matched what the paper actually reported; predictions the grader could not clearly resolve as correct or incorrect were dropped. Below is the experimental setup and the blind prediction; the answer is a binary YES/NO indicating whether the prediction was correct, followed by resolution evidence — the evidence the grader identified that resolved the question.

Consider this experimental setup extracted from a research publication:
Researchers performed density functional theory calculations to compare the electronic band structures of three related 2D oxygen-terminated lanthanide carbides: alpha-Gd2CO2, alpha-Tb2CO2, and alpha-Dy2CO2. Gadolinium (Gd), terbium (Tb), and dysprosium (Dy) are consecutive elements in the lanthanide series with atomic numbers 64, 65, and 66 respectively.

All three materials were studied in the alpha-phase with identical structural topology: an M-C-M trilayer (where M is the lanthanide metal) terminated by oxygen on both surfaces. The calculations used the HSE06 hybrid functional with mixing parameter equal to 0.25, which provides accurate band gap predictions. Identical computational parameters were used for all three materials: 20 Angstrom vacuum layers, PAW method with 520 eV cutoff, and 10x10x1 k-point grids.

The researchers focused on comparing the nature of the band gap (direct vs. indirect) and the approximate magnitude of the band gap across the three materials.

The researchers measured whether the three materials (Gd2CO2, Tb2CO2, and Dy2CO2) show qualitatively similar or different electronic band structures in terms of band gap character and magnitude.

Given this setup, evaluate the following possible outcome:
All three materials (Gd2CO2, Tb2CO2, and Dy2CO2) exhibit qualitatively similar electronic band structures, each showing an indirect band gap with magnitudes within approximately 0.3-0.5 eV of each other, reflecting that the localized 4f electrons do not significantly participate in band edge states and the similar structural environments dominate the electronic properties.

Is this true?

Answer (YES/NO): NO